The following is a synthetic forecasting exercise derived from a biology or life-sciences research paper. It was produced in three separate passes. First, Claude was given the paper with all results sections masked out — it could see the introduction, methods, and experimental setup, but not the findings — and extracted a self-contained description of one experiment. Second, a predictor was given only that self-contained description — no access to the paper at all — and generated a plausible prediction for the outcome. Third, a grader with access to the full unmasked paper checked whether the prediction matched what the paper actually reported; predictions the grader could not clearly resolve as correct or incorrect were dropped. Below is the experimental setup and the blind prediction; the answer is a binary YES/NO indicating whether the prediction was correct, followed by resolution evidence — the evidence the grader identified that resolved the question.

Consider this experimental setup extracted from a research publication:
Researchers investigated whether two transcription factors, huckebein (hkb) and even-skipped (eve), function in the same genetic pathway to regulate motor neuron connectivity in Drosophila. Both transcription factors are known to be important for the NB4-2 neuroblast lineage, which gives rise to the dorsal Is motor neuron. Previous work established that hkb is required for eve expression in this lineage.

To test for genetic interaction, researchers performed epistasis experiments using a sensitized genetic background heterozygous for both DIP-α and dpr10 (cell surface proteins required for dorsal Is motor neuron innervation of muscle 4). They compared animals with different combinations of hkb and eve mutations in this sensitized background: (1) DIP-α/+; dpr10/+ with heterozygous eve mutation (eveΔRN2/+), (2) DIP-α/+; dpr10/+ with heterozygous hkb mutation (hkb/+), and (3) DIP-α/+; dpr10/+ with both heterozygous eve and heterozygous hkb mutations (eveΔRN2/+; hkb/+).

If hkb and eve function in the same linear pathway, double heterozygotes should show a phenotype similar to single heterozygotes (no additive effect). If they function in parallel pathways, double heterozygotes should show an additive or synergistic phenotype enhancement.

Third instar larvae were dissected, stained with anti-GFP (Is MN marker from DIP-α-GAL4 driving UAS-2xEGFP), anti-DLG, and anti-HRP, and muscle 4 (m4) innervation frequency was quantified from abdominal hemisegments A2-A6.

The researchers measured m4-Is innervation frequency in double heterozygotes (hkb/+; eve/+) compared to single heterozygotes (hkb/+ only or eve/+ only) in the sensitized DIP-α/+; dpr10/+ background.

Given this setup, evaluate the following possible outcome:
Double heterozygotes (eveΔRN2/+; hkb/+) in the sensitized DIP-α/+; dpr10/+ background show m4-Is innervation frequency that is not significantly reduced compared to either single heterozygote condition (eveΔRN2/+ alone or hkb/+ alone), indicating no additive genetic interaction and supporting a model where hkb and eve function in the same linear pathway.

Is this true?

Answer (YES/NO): NO